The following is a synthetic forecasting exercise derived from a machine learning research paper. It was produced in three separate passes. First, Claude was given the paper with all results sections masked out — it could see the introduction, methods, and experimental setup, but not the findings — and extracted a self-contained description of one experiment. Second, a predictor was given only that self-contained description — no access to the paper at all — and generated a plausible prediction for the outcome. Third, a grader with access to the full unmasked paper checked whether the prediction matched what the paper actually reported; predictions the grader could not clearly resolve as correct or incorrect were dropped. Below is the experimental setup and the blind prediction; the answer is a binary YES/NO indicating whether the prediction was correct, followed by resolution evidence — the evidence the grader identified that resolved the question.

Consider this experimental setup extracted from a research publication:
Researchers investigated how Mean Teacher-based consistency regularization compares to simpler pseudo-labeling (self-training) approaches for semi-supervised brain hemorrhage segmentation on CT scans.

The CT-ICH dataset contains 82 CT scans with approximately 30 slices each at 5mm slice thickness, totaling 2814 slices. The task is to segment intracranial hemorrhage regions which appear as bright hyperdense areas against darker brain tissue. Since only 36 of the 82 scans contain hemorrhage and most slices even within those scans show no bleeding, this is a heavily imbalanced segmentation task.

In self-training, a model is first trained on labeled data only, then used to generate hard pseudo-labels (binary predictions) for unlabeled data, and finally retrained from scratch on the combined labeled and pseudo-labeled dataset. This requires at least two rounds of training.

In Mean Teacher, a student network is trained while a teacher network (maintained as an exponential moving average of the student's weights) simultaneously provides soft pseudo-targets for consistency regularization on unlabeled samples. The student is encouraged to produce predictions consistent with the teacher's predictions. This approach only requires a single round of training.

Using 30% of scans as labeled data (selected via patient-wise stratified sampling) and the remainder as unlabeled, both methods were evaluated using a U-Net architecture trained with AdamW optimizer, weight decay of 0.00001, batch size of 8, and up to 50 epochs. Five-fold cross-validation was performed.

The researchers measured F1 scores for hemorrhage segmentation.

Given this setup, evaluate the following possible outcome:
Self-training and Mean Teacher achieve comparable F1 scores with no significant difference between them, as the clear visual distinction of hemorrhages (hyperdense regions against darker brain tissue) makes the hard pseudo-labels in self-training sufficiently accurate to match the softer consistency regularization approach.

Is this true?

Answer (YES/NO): NO